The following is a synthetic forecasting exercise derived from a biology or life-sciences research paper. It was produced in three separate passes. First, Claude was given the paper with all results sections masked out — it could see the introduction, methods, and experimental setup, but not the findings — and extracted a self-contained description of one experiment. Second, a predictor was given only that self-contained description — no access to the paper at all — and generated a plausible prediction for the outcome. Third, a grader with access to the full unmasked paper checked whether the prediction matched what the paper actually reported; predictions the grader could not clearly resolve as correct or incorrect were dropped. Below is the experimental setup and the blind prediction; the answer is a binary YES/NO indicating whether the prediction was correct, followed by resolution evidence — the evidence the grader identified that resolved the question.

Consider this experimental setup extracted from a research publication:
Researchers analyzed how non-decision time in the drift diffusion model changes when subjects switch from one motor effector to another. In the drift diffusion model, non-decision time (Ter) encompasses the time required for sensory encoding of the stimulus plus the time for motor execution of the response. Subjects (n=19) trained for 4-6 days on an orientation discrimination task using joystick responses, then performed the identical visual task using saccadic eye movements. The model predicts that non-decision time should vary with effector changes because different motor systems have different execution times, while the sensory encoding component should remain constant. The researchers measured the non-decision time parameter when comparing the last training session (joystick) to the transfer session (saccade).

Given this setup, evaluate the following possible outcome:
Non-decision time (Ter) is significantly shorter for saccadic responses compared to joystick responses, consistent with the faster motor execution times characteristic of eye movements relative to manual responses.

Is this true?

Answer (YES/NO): YES